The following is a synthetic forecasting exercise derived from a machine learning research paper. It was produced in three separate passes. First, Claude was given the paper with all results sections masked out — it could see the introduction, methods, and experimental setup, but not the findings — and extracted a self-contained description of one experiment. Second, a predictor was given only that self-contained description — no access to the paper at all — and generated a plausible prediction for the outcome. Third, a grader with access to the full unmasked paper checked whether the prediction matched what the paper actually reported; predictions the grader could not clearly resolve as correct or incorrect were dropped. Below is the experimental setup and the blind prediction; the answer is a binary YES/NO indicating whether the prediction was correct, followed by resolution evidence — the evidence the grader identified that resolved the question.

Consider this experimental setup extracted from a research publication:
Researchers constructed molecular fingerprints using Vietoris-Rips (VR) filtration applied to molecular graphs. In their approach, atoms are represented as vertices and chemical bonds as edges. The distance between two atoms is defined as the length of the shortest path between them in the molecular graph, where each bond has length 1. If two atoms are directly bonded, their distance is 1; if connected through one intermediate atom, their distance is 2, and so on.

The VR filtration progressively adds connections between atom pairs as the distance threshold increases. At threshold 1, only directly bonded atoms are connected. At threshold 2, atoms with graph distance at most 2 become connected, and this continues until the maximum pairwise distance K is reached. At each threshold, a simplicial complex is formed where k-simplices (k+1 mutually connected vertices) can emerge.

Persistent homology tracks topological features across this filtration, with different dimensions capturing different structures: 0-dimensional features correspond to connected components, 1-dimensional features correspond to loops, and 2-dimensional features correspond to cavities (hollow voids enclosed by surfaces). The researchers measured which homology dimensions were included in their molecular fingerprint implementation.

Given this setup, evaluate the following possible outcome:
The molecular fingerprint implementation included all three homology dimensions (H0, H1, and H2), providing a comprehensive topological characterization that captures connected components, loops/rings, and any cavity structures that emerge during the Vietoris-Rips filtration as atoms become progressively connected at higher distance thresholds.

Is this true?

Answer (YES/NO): NO